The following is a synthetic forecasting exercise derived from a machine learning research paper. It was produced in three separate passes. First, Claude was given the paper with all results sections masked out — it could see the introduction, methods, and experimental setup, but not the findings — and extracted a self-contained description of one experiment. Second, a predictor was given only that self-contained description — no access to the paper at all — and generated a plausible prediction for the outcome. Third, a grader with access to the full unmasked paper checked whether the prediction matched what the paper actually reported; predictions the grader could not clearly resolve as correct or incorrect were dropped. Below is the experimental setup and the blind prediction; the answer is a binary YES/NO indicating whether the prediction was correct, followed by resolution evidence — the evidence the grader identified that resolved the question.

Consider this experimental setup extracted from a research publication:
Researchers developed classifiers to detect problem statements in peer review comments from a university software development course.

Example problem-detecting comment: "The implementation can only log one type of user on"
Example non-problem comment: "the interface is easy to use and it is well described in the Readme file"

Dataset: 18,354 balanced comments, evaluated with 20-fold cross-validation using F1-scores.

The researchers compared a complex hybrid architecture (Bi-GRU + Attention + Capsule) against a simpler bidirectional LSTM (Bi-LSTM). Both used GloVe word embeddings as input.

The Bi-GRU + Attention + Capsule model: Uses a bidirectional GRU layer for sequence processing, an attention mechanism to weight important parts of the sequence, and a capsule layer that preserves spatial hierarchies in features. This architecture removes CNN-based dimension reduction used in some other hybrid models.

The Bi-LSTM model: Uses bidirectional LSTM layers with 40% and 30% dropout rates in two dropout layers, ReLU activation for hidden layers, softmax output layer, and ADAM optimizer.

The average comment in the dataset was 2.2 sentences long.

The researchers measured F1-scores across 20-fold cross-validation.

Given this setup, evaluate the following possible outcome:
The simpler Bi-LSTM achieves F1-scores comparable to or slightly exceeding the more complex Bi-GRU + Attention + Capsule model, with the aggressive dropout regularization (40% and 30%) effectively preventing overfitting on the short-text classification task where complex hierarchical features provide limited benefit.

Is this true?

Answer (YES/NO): NO